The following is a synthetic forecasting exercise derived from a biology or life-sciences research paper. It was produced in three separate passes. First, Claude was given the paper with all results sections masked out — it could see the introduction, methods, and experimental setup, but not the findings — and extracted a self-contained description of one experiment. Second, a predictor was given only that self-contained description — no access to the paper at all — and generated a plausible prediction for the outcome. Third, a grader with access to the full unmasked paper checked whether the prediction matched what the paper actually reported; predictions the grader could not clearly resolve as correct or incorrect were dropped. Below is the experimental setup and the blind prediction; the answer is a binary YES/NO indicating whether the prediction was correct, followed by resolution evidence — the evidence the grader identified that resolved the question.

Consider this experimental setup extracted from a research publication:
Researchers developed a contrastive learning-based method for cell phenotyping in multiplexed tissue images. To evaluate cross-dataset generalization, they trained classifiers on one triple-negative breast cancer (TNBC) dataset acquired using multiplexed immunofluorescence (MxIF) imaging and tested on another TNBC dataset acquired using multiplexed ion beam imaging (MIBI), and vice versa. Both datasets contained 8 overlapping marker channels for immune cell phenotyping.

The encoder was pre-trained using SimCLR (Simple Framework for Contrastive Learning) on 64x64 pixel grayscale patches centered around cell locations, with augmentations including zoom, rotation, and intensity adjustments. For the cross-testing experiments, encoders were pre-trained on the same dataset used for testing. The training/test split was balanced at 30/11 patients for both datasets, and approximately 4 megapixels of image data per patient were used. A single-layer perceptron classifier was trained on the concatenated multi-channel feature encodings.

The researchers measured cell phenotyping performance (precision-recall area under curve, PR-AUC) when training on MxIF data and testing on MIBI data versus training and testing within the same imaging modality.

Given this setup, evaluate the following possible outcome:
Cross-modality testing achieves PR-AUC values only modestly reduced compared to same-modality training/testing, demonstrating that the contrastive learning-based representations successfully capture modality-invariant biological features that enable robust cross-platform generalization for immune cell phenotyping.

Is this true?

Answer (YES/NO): YES